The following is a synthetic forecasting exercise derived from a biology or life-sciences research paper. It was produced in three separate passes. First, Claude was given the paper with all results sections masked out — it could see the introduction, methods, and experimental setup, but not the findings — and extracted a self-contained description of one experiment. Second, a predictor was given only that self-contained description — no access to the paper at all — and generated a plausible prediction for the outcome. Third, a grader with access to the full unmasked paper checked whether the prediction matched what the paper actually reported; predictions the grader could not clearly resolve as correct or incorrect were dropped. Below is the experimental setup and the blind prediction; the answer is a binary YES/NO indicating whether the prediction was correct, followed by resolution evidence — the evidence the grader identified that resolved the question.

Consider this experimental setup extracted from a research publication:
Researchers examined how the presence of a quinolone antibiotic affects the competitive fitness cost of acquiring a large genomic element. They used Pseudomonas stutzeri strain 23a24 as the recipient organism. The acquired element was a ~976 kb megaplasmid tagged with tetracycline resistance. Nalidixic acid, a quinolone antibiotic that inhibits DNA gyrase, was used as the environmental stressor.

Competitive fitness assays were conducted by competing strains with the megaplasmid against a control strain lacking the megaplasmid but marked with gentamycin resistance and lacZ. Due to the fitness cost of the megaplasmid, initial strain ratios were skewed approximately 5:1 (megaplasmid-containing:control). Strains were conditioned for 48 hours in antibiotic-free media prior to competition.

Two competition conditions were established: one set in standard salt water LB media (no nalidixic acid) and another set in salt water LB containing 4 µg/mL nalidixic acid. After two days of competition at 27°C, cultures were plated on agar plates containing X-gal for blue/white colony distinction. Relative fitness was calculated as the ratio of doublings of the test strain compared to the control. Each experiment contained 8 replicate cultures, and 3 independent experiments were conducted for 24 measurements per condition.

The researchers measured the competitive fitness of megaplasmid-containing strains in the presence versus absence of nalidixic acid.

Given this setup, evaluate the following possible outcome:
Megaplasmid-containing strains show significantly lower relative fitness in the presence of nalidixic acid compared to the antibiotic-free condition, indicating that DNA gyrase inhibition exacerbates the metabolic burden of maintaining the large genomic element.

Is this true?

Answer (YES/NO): YES